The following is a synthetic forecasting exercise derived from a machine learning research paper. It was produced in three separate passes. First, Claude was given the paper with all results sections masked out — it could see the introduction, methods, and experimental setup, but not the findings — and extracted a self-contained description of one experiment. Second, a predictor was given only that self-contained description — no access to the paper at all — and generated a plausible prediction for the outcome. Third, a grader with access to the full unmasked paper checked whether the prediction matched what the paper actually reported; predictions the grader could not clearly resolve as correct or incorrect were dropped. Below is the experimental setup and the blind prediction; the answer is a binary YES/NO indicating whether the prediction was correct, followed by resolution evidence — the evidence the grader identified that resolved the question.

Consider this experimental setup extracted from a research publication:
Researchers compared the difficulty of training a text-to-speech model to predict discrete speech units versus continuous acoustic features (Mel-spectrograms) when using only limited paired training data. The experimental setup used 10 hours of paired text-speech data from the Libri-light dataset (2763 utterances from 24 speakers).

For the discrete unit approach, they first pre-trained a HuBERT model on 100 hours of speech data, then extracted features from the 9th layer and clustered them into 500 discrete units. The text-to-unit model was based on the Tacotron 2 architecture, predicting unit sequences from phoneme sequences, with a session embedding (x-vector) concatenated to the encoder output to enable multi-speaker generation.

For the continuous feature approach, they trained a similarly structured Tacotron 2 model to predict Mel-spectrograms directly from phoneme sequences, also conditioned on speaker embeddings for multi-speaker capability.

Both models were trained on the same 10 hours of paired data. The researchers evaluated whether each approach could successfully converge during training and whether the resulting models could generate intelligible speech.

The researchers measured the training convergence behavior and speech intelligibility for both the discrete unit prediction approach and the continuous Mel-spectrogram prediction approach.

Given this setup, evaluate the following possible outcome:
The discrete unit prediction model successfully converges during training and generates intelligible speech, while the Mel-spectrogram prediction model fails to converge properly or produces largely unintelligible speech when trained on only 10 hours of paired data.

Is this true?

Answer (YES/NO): YES